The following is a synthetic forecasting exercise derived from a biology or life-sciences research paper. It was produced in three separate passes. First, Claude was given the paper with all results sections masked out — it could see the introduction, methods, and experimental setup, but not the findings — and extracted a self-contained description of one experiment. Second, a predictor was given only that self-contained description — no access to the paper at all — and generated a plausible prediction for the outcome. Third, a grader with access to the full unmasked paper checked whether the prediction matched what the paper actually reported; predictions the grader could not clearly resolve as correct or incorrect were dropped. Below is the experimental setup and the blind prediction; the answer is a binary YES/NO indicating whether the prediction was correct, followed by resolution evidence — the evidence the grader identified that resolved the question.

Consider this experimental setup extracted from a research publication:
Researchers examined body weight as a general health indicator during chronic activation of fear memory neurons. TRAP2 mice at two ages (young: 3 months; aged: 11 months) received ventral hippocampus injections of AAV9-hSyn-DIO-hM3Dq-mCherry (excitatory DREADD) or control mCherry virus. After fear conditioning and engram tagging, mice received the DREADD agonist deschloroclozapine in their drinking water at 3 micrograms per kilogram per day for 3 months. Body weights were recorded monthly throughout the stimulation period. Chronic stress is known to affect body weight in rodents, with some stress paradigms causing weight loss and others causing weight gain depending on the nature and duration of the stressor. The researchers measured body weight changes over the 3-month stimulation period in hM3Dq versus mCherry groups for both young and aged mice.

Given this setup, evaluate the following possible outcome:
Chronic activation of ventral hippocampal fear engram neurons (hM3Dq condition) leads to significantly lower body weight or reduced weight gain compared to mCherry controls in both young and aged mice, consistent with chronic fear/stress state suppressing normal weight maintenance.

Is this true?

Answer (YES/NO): NO